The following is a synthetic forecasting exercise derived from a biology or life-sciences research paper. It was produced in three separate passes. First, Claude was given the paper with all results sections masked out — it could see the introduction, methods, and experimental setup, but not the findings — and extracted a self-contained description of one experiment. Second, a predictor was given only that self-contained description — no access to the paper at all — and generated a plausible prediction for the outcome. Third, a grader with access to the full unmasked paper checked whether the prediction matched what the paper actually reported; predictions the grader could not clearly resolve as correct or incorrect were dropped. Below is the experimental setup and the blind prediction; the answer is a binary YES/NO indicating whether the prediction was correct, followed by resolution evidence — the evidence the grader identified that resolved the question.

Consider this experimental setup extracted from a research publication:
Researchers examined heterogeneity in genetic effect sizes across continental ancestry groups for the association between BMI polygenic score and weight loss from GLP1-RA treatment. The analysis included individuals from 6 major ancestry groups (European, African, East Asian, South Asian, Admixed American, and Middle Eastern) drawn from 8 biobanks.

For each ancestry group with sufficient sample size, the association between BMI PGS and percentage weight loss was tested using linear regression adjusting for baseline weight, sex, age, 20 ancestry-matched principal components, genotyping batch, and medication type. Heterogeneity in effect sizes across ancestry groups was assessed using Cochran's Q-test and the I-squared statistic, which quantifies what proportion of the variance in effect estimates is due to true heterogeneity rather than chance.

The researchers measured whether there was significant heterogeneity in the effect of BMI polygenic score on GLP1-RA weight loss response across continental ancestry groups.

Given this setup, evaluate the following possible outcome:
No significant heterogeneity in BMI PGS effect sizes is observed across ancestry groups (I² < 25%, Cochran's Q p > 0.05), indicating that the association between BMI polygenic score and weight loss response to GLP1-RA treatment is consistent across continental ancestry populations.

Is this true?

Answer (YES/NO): YES